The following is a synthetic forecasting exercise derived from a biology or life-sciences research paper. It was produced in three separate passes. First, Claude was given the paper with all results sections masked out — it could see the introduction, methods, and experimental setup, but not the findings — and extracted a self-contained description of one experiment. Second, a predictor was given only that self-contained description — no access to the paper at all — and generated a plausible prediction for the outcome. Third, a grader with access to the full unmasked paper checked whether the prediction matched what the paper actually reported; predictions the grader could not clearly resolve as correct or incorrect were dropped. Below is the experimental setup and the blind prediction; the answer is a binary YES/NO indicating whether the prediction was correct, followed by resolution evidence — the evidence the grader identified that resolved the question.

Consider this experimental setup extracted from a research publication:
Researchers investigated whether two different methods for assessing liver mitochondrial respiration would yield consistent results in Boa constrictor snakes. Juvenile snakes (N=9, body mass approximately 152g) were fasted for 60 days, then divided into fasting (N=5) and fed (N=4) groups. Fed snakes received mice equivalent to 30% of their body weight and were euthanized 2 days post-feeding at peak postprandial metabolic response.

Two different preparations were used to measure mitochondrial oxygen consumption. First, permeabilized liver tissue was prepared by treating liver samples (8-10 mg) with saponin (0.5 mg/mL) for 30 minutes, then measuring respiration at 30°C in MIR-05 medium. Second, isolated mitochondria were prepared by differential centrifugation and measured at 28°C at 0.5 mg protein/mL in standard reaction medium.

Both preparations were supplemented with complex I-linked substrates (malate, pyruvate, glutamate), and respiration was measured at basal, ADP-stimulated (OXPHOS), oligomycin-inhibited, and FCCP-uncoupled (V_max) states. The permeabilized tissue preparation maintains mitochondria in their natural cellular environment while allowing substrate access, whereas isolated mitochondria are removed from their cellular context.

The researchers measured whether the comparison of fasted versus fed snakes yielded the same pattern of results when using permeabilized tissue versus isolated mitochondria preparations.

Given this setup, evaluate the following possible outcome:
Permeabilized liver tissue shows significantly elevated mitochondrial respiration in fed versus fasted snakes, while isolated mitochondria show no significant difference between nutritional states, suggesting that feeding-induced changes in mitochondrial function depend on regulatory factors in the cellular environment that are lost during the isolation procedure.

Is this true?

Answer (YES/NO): NO